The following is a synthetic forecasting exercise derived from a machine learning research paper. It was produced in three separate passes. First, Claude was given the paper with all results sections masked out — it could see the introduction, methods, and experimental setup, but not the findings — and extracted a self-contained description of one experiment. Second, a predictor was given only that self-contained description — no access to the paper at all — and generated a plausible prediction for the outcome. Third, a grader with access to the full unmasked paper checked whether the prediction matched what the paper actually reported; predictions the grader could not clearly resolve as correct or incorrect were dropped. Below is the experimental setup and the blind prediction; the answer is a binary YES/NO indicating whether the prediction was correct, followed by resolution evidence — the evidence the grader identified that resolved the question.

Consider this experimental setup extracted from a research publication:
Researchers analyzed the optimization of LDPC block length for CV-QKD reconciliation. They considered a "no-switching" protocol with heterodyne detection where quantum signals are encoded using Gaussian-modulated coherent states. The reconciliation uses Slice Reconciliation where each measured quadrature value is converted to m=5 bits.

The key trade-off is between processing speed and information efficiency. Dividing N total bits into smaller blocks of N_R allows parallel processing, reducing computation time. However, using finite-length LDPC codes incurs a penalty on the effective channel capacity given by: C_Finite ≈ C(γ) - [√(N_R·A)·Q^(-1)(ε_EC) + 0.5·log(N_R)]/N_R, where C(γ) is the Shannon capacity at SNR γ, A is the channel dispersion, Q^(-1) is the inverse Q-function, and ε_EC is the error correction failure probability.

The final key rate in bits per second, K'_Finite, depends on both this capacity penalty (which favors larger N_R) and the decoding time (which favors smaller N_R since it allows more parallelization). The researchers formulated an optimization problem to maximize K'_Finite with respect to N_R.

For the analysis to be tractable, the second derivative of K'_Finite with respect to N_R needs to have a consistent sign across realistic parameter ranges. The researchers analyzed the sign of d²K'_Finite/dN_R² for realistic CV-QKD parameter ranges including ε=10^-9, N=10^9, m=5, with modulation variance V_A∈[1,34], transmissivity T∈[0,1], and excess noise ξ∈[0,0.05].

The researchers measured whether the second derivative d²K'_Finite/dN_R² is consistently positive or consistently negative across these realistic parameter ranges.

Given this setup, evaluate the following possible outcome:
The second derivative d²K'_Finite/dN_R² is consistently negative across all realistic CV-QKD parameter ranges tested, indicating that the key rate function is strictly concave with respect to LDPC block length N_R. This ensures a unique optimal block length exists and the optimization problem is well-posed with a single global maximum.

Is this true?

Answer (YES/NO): YES